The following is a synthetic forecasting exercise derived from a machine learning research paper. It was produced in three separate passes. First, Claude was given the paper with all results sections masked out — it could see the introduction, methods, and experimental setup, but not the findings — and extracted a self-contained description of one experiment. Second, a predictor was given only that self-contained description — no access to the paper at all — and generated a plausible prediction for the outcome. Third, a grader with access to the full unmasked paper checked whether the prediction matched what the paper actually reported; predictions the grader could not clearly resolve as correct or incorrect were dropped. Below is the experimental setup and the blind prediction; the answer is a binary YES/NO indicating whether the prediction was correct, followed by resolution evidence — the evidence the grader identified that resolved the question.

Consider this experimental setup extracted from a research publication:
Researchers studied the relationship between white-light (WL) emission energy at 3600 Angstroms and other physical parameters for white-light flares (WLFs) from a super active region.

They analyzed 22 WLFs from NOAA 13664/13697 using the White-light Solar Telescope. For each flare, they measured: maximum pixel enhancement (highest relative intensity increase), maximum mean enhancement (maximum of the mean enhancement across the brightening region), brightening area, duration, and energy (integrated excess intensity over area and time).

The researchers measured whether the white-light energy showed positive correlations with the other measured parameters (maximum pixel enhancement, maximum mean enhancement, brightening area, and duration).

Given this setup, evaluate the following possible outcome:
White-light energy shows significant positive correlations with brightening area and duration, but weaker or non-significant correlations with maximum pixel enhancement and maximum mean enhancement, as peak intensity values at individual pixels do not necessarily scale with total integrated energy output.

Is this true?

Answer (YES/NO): NO